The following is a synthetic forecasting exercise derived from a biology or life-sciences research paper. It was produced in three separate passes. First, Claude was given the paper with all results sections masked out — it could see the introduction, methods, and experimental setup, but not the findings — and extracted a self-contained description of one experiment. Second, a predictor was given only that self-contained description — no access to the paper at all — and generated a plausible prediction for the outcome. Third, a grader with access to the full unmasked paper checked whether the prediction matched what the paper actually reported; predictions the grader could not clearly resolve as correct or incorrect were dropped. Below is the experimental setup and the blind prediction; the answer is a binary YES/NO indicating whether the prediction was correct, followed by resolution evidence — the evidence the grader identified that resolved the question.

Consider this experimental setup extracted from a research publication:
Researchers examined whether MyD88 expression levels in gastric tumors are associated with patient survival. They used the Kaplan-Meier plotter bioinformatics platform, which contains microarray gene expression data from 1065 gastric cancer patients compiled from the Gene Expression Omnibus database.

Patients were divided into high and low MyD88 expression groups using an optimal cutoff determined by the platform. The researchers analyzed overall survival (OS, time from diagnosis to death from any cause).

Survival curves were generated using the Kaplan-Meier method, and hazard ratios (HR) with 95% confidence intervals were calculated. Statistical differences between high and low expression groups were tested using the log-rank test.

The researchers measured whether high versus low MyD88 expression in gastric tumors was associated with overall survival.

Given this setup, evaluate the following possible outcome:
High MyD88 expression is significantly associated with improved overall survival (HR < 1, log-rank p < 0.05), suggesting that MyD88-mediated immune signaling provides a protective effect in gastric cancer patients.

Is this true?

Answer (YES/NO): YES